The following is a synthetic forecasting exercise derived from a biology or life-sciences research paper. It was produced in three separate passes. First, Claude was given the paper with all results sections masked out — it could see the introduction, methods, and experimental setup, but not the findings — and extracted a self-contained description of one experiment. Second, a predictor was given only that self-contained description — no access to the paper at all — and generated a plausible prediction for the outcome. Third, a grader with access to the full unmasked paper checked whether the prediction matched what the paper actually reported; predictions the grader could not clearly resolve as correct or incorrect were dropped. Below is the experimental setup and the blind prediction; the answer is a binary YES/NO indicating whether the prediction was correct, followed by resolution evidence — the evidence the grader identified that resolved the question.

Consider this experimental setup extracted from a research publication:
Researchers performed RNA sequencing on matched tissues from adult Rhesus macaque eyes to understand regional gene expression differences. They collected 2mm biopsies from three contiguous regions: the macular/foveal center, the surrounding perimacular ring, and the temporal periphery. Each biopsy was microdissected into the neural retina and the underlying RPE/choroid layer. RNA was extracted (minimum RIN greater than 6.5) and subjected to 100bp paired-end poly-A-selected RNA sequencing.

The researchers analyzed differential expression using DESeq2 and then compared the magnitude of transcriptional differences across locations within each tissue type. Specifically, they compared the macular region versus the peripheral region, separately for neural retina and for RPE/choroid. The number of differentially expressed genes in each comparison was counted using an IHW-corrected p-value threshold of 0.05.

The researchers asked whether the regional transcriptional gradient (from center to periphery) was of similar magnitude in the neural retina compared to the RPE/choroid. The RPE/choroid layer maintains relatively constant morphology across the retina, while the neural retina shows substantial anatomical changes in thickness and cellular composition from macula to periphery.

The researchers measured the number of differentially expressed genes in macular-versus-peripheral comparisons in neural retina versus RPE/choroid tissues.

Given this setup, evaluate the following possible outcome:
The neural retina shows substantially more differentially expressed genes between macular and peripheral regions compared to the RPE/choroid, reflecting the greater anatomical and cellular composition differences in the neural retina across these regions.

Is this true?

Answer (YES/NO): YES